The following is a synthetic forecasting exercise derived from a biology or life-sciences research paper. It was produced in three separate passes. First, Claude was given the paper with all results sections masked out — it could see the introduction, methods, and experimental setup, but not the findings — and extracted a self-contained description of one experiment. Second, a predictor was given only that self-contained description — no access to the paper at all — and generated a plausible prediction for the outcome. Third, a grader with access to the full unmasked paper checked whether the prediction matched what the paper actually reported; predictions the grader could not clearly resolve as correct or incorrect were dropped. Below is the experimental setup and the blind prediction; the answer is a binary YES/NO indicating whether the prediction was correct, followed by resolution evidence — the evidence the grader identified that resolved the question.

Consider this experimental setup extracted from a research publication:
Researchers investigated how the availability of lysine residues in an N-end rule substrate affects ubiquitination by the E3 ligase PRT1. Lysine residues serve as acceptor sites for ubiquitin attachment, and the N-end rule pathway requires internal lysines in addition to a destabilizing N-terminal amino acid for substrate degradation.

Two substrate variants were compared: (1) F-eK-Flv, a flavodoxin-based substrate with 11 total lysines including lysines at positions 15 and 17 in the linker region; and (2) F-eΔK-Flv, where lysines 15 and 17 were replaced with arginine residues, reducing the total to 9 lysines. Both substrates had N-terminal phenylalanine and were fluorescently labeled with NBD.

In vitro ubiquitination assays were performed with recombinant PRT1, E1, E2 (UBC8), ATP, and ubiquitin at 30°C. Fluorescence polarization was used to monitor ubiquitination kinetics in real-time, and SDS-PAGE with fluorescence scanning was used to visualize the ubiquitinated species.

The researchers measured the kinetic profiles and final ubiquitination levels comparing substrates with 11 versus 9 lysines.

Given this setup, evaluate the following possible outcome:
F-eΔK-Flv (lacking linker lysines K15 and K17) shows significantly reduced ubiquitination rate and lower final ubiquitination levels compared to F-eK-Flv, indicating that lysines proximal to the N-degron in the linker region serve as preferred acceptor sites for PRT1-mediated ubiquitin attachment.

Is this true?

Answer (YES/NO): NO